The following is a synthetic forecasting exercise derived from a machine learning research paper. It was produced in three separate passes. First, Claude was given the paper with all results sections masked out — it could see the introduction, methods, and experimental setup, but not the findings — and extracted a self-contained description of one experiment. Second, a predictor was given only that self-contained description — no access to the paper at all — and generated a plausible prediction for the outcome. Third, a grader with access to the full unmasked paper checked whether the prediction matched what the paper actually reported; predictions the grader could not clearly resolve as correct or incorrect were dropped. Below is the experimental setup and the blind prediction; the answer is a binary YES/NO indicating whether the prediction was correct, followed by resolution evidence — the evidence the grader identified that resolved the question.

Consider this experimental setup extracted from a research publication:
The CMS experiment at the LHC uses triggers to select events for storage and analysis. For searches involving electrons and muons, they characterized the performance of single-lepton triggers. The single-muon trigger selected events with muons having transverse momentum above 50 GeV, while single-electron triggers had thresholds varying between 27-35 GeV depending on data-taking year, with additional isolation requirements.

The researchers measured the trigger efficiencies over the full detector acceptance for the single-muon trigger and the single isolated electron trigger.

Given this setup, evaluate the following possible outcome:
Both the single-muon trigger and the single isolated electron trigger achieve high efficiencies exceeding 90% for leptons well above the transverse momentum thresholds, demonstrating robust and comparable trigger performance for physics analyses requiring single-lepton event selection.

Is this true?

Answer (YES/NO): NO